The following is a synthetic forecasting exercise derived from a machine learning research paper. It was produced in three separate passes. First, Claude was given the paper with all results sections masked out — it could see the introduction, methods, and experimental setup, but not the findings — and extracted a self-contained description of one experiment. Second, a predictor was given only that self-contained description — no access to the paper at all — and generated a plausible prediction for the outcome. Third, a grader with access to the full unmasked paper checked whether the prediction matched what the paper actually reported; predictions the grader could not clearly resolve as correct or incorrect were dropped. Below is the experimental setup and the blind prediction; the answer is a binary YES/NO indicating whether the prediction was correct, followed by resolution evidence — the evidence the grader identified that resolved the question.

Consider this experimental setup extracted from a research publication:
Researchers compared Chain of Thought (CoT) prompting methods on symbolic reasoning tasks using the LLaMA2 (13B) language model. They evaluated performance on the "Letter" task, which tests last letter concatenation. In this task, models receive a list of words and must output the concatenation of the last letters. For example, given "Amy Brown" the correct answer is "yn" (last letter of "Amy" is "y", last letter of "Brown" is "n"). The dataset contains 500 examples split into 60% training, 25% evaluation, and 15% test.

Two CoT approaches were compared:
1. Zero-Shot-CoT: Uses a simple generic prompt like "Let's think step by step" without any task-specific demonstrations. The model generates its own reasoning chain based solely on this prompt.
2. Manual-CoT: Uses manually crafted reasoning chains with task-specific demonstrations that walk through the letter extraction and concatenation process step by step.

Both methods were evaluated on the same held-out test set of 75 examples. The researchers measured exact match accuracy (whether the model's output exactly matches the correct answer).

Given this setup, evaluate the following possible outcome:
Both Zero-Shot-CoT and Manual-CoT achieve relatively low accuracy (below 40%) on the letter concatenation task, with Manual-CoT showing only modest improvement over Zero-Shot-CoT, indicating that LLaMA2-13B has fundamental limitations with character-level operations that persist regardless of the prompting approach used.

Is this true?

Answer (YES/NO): NO